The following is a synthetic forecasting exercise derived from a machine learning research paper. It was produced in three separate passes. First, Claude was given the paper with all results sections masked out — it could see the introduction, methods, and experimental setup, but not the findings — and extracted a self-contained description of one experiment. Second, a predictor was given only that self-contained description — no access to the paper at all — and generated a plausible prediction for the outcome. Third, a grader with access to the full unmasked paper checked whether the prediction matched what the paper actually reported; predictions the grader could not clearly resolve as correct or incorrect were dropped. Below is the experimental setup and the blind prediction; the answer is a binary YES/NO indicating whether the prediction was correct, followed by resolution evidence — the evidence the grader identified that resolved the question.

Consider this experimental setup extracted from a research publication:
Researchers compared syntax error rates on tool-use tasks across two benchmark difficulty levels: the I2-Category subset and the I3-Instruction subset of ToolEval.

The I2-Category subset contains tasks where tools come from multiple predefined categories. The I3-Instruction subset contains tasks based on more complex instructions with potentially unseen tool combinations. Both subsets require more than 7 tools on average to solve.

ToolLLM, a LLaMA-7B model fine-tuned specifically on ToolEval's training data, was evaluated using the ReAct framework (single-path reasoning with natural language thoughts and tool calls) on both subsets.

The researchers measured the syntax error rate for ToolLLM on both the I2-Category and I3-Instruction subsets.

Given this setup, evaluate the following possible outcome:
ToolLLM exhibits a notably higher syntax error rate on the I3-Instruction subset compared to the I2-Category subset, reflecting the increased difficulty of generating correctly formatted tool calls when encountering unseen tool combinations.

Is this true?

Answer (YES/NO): YES